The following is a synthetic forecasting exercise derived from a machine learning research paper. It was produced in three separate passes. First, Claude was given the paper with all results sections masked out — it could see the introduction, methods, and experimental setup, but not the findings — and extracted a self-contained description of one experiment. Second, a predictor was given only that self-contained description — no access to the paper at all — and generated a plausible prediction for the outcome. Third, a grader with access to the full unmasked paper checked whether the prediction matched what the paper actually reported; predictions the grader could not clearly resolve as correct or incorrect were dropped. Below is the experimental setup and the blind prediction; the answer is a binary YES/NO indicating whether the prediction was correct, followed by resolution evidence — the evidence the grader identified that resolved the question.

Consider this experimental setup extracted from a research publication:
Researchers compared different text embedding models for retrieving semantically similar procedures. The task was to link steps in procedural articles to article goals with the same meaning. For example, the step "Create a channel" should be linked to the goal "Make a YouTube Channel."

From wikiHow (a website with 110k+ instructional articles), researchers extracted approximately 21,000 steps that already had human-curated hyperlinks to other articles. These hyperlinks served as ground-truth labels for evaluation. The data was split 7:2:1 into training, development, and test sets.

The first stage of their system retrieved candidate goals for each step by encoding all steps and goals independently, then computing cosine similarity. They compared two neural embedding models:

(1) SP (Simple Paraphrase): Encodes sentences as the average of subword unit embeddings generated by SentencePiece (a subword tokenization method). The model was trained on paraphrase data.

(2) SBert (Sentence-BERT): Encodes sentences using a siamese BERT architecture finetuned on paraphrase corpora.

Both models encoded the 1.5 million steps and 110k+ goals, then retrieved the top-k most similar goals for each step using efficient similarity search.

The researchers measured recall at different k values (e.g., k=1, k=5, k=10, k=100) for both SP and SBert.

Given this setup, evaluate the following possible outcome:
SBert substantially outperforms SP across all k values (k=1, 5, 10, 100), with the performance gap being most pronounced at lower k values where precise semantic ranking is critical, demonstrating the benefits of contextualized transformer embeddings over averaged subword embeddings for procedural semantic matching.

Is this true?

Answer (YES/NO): NO